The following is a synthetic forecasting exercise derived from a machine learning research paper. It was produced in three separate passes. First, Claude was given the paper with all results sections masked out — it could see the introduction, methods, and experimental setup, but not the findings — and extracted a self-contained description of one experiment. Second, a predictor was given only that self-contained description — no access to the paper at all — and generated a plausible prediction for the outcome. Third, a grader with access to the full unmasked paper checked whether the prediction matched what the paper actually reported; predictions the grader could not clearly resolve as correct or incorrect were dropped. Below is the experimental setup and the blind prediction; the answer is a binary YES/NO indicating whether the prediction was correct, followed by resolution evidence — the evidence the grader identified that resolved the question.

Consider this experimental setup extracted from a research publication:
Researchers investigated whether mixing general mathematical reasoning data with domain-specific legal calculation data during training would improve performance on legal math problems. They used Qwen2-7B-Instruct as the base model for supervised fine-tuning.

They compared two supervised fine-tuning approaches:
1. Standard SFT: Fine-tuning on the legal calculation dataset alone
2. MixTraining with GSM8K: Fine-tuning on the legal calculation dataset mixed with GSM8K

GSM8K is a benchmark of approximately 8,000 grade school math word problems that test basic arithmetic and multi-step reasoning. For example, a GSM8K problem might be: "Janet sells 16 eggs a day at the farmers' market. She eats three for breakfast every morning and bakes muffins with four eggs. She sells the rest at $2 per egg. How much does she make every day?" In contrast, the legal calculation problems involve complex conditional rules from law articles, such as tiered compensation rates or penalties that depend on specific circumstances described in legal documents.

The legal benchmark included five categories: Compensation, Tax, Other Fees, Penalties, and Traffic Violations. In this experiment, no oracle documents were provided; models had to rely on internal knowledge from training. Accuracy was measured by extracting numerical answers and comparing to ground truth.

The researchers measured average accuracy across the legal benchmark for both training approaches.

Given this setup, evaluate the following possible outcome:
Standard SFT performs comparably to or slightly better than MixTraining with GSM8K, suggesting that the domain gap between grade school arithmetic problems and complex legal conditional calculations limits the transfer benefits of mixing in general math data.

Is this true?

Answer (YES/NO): NO